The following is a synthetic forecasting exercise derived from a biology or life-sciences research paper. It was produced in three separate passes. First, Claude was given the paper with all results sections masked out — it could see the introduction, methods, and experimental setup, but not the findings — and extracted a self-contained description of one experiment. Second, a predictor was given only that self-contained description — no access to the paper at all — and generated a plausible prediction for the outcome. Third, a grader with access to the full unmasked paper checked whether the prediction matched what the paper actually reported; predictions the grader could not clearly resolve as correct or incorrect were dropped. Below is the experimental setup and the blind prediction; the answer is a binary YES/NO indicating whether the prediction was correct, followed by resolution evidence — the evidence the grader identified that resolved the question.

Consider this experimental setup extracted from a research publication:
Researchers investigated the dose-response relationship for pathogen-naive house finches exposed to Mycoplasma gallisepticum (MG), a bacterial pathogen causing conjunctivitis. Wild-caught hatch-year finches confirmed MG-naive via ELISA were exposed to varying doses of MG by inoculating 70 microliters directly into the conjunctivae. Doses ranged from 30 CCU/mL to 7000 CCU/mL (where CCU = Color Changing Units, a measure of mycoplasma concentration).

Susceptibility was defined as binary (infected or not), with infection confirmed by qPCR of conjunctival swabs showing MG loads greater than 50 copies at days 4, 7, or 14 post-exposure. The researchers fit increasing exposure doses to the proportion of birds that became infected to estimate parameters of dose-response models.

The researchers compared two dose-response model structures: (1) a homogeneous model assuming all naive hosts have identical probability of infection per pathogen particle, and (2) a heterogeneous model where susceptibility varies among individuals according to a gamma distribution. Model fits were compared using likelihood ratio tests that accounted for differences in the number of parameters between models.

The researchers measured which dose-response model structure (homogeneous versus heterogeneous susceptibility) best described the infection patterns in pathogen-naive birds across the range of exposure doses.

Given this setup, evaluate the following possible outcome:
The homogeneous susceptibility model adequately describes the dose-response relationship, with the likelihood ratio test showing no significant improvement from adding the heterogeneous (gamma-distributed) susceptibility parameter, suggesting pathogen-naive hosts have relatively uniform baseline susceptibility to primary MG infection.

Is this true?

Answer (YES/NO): YES